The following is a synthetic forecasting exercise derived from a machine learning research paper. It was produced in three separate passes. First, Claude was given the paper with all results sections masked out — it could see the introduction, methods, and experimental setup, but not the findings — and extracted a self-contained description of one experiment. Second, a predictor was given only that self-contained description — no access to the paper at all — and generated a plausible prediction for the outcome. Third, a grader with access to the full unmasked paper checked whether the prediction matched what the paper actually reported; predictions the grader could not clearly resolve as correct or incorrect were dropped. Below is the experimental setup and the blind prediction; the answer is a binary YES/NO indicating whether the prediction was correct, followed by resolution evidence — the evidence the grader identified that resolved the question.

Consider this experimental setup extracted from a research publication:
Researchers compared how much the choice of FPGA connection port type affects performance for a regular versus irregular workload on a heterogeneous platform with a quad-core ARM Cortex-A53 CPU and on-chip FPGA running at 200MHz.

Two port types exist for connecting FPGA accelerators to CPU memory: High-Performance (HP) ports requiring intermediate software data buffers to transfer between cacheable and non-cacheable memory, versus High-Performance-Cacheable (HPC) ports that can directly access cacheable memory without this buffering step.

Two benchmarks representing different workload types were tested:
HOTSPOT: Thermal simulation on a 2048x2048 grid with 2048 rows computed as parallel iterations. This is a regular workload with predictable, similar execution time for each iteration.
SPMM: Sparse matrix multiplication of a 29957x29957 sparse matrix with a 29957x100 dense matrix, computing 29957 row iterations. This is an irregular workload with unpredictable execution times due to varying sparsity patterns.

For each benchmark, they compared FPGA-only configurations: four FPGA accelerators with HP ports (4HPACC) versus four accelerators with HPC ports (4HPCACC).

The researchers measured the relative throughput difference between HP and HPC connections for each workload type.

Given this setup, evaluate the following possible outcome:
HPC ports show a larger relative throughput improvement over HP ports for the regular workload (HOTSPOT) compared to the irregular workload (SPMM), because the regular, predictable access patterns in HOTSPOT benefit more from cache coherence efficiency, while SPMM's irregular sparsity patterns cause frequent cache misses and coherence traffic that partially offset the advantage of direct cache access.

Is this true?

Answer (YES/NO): YES